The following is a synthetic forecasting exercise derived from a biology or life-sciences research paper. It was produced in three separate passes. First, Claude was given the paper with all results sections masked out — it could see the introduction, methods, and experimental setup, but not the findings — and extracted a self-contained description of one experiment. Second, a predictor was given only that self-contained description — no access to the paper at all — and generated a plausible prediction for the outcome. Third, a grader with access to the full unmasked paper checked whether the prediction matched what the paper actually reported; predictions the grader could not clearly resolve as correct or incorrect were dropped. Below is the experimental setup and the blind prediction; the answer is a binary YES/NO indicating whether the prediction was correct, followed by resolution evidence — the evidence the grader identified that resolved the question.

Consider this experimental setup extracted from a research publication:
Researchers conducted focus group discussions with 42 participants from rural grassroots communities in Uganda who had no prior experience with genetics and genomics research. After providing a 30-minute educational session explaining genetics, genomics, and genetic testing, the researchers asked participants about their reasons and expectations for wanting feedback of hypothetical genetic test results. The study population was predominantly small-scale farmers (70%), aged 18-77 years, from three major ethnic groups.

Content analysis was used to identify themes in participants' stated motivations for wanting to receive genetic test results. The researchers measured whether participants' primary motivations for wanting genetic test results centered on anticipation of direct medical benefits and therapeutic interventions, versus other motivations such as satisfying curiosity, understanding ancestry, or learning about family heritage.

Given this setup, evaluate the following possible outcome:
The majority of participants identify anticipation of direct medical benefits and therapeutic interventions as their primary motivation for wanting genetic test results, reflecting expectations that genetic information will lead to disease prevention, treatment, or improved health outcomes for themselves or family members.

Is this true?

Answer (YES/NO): YES